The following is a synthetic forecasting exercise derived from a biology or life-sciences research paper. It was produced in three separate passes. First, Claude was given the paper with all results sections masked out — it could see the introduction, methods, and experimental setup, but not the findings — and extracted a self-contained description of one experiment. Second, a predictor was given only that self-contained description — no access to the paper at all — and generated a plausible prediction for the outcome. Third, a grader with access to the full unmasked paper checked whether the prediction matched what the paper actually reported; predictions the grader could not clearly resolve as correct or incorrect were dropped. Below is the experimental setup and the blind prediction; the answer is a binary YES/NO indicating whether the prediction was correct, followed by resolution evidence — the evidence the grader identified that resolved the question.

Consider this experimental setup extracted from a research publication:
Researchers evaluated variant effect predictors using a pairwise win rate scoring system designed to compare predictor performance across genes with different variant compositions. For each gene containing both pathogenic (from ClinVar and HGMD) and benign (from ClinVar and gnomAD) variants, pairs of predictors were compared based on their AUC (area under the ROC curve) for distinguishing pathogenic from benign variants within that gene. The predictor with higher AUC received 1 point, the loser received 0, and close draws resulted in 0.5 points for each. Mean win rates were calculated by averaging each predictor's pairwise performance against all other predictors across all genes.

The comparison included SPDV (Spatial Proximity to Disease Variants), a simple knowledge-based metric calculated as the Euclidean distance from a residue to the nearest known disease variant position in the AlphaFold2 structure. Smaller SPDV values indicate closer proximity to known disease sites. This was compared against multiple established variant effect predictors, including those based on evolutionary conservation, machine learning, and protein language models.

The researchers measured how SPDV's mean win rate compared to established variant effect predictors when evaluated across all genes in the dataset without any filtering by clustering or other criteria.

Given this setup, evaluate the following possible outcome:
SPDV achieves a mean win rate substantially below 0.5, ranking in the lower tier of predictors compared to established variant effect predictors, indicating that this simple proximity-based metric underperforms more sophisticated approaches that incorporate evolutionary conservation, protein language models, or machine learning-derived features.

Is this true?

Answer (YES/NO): NO